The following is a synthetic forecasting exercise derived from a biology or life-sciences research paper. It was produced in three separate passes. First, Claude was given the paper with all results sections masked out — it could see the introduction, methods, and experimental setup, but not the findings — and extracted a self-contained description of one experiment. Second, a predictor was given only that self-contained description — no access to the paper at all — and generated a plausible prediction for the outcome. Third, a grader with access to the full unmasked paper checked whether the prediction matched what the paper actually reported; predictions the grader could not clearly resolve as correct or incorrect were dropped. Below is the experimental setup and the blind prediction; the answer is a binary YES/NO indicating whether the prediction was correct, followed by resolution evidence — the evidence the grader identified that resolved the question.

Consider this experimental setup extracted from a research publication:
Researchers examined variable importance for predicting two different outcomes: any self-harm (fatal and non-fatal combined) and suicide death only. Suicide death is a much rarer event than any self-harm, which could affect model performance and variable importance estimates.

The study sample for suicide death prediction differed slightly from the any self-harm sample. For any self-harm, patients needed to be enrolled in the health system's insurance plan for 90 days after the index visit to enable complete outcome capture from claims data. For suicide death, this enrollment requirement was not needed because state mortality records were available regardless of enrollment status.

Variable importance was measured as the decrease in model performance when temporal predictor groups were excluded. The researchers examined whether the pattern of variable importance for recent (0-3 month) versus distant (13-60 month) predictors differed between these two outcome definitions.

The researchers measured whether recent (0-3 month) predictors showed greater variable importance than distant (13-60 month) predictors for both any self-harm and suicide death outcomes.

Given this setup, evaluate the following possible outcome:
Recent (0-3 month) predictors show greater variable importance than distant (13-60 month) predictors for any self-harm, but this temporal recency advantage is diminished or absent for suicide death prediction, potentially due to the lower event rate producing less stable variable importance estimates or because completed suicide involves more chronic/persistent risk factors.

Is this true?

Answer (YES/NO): NO